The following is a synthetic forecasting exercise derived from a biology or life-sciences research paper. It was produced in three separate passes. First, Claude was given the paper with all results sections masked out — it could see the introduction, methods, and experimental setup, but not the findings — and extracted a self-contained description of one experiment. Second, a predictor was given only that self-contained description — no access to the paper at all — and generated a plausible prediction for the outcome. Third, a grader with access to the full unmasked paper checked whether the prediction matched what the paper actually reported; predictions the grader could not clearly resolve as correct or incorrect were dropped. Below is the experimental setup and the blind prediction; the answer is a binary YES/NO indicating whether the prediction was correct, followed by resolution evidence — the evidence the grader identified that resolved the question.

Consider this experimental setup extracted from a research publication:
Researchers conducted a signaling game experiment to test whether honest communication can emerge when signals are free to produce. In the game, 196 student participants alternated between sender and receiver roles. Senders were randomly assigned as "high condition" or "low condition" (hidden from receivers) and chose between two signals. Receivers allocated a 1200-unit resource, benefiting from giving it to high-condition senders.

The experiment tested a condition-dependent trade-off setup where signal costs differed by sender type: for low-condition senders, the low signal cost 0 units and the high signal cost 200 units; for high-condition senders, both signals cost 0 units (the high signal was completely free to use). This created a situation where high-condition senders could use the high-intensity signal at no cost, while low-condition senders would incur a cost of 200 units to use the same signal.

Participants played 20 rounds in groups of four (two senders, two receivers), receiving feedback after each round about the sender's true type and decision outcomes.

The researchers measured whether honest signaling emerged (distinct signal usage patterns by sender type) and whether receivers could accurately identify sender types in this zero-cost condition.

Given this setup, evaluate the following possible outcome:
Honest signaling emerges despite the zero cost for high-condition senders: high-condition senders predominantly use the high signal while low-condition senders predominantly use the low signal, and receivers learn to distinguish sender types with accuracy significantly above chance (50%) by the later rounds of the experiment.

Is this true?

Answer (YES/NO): YES